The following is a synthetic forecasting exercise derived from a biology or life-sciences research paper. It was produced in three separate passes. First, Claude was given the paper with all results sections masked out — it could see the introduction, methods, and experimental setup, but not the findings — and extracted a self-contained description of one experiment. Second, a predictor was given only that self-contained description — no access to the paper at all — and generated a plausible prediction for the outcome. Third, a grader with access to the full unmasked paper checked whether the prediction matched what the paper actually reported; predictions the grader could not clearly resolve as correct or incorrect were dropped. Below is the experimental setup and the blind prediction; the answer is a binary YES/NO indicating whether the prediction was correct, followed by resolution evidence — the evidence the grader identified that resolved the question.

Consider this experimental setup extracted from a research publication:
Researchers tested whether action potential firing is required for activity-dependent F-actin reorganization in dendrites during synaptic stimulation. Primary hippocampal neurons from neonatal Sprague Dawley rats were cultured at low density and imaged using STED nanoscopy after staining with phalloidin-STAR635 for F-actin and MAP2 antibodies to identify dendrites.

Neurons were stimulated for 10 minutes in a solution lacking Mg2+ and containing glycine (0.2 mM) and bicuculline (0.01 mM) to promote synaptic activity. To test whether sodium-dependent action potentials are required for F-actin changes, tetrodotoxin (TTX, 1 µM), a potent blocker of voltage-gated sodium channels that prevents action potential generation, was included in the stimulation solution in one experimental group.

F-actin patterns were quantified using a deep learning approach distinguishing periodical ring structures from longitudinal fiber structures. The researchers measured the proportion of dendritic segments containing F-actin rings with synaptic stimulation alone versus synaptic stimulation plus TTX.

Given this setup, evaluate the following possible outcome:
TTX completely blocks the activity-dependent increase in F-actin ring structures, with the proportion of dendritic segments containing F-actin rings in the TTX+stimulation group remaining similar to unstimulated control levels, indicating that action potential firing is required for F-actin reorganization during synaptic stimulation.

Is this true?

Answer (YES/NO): NO